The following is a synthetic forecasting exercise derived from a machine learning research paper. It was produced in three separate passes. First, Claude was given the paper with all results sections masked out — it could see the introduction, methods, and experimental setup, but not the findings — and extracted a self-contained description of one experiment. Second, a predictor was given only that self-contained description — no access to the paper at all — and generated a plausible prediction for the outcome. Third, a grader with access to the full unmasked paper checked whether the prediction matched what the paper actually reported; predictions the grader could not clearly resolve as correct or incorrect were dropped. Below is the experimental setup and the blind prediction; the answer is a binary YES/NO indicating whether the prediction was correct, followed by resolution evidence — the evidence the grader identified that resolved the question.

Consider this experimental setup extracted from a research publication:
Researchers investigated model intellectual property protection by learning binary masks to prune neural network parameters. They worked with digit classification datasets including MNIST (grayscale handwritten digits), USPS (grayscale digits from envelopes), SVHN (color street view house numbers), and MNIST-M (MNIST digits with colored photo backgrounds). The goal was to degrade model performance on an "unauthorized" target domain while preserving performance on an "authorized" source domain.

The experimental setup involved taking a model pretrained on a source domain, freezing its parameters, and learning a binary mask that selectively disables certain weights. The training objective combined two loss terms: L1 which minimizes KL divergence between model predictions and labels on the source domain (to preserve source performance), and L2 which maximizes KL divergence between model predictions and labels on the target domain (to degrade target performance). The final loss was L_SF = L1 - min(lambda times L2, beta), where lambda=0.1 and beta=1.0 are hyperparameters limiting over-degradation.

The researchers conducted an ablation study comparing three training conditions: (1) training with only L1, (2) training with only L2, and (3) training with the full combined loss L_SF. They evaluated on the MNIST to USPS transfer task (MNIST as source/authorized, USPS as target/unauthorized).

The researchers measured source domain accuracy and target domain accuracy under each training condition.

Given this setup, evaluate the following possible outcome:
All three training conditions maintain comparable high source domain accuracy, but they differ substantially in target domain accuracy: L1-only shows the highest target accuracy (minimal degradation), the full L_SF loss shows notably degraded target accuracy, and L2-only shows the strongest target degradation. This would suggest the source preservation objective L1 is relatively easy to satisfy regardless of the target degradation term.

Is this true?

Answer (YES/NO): NO